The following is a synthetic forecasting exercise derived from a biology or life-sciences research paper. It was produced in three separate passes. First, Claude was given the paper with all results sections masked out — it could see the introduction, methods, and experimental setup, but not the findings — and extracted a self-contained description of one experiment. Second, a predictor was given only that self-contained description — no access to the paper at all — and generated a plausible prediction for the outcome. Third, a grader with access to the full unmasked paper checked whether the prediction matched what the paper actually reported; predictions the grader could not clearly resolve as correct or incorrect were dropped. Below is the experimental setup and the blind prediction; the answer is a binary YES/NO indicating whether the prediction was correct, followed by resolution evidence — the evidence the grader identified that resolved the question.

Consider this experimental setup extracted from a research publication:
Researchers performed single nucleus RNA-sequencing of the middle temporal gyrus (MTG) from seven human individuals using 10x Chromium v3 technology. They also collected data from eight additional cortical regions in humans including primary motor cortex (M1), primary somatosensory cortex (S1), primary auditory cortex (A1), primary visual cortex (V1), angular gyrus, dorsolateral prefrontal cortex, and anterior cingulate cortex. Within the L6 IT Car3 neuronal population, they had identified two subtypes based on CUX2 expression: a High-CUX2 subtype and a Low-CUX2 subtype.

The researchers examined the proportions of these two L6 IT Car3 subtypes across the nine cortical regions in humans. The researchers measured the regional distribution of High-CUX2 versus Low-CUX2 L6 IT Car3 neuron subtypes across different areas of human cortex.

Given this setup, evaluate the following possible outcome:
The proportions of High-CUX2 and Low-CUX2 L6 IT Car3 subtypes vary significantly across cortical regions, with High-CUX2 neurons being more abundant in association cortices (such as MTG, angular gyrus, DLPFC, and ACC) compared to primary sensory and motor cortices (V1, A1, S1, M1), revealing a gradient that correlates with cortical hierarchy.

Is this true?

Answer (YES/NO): NO